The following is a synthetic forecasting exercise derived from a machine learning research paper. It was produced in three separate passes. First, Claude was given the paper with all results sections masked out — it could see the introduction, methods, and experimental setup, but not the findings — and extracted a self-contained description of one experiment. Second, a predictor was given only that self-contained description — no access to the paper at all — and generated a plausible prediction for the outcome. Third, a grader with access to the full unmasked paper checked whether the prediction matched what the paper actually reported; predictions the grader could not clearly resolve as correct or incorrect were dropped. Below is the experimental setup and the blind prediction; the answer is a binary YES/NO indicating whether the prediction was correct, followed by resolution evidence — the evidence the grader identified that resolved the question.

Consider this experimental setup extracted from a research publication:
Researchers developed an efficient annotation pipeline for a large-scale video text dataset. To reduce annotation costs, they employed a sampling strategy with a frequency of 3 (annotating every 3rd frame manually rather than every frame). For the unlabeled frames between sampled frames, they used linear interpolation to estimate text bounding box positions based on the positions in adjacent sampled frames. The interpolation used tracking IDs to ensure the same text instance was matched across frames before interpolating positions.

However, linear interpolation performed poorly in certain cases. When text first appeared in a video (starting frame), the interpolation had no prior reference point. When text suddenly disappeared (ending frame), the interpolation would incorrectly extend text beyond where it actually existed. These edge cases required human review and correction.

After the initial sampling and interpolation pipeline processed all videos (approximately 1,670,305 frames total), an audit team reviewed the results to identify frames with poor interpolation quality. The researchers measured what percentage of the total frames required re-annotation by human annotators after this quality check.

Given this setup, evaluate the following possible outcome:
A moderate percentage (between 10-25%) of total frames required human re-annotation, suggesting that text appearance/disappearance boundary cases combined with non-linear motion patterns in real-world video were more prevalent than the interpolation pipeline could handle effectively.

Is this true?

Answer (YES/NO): NO